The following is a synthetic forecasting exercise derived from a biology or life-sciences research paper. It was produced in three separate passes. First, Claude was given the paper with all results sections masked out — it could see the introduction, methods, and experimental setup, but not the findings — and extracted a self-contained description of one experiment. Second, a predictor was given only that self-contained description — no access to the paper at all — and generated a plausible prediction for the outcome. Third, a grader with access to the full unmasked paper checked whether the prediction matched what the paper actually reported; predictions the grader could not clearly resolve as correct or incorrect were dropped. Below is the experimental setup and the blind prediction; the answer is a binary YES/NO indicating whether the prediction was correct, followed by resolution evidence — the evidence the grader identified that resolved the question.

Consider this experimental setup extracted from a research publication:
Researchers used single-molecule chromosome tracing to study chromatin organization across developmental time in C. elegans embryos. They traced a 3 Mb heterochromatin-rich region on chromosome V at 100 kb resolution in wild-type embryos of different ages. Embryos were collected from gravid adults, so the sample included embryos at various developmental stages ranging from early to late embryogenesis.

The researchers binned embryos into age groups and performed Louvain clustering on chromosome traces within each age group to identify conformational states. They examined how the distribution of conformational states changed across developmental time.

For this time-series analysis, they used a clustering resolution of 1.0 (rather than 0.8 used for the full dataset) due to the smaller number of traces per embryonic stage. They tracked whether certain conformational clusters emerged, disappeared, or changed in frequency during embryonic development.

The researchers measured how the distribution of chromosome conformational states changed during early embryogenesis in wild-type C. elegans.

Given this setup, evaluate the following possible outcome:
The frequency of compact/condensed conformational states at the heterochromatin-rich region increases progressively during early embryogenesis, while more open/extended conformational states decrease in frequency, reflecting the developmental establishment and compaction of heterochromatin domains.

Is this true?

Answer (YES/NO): YES